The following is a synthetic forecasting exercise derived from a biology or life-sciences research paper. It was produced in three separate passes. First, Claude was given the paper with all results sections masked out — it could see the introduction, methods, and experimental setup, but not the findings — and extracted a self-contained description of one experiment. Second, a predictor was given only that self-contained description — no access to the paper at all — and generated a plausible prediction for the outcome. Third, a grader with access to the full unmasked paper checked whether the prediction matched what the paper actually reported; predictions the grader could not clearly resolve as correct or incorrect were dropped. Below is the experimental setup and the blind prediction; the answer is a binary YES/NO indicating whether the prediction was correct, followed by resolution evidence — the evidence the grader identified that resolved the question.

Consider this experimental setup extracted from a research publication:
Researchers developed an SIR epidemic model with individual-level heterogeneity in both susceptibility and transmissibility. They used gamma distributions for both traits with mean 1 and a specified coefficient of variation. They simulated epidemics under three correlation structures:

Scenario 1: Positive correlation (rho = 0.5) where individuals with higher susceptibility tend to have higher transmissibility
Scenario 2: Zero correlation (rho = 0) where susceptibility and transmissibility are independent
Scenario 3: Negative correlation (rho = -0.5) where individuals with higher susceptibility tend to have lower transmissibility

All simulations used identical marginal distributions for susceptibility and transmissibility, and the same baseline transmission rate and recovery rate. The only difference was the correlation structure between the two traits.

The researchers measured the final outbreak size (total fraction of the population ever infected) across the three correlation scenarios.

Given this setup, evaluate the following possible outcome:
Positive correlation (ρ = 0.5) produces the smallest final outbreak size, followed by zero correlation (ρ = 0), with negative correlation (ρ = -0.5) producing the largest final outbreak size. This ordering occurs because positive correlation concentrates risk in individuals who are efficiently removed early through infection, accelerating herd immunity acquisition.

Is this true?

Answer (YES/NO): NO